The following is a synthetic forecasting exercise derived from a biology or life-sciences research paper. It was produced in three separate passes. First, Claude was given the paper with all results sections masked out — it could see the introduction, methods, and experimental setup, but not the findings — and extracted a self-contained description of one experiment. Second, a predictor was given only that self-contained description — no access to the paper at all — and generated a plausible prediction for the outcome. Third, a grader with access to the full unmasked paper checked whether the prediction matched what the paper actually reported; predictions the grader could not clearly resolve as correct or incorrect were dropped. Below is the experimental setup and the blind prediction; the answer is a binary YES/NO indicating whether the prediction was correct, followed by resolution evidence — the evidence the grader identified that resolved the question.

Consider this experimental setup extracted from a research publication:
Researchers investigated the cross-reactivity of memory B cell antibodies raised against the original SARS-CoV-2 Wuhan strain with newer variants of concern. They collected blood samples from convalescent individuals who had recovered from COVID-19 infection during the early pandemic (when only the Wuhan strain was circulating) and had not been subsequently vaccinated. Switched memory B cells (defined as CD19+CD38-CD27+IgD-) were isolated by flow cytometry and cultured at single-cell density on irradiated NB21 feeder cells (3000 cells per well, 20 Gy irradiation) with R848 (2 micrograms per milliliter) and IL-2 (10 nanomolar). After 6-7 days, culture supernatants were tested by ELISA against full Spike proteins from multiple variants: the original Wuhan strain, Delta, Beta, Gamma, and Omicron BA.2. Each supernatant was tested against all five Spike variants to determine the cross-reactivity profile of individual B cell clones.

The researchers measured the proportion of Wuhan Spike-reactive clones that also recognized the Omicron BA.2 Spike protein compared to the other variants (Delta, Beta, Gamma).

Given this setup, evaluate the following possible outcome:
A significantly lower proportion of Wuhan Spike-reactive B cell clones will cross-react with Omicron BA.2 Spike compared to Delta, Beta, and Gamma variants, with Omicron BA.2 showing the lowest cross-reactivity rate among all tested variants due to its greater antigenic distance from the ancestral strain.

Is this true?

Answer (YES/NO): YES